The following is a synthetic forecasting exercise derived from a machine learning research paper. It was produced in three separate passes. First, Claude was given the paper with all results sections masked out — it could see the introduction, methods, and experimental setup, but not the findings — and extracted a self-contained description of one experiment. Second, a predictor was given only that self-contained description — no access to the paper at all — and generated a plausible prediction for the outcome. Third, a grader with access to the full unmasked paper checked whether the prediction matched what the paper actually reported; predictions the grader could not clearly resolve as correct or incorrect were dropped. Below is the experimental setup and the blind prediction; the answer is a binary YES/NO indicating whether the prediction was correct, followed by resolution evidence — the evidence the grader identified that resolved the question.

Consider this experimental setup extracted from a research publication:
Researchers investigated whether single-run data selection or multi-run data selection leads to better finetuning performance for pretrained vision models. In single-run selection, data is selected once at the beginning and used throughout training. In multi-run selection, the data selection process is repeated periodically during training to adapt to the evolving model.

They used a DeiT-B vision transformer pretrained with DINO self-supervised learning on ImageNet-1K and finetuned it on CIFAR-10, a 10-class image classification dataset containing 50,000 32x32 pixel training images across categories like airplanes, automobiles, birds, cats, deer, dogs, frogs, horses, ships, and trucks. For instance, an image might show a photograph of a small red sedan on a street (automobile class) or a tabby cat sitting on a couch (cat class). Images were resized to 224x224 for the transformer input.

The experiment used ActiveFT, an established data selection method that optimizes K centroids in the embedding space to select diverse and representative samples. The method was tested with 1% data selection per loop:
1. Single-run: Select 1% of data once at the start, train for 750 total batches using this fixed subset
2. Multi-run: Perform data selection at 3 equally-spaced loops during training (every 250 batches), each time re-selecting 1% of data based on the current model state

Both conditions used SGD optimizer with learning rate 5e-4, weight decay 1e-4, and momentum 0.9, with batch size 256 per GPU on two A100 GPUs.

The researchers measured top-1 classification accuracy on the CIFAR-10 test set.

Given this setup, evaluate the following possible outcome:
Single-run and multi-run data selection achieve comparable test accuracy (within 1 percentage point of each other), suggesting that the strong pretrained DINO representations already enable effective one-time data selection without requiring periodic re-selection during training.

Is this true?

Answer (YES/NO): NO